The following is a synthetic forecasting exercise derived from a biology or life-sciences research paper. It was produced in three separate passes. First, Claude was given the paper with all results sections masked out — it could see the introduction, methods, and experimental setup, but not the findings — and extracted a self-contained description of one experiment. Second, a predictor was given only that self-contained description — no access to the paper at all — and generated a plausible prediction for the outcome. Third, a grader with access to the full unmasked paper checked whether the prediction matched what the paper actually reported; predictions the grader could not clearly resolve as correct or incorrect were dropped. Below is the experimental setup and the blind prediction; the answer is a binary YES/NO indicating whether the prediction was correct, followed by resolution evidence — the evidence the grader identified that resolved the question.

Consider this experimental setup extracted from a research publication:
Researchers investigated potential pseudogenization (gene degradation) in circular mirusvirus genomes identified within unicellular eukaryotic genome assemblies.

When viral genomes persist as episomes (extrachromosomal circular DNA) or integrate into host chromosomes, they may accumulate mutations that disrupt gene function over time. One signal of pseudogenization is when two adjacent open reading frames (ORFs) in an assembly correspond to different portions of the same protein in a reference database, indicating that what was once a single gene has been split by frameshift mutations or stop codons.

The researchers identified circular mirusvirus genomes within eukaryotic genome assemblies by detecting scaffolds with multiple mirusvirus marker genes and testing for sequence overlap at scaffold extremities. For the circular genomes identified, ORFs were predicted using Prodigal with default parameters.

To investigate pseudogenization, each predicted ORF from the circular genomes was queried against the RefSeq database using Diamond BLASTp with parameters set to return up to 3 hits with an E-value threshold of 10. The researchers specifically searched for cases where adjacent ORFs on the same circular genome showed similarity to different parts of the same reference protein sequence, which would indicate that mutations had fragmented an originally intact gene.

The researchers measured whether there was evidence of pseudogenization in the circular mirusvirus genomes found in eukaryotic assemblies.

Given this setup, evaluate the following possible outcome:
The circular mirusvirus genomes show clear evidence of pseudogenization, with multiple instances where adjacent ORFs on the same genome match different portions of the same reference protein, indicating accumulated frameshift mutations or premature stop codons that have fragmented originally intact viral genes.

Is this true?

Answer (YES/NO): NO